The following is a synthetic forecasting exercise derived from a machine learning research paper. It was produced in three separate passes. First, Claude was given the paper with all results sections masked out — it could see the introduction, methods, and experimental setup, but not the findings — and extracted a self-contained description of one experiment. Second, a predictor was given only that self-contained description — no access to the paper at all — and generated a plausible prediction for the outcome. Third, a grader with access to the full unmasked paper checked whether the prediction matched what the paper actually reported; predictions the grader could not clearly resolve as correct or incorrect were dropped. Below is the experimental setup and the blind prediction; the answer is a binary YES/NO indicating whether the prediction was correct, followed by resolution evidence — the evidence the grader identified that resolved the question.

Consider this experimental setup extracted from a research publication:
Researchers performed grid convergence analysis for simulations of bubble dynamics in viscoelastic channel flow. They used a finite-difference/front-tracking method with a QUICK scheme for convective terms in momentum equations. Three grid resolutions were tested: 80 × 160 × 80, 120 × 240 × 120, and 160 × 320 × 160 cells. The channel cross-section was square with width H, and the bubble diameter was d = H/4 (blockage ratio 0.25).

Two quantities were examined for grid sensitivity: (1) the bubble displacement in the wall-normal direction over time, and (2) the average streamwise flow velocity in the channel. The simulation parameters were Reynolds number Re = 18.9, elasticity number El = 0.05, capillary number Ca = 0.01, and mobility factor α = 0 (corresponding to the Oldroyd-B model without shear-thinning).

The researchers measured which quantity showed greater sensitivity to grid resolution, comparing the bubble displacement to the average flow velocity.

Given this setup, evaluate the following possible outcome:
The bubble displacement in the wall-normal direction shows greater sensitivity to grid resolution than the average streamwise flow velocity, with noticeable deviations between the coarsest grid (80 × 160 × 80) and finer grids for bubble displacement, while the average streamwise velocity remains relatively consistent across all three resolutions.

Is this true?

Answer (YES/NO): YES